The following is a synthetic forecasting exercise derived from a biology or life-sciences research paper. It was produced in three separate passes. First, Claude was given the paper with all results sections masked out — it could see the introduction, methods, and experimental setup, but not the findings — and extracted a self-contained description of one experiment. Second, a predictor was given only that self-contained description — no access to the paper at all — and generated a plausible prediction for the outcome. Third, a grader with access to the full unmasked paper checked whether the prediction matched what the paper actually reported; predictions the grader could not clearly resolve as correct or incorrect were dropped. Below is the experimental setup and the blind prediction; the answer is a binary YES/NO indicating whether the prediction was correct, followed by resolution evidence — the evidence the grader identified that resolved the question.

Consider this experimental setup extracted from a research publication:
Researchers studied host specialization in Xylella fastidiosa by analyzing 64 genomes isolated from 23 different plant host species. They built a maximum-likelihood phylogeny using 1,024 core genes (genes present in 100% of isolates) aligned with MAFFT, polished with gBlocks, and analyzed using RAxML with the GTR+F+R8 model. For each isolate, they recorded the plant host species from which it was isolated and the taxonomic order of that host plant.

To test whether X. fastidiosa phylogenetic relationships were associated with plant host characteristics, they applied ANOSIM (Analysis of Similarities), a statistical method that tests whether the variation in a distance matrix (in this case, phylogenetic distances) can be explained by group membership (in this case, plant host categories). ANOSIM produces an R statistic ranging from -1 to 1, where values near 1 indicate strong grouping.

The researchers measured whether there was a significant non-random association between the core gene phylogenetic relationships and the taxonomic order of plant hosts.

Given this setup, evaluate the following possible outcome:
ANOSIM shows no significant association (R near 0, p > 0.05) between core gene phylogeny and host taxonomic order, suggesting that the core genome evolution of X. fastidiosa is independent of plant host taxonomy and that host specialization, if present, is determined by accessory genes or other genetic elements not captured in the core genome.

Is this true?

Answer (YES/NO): NO